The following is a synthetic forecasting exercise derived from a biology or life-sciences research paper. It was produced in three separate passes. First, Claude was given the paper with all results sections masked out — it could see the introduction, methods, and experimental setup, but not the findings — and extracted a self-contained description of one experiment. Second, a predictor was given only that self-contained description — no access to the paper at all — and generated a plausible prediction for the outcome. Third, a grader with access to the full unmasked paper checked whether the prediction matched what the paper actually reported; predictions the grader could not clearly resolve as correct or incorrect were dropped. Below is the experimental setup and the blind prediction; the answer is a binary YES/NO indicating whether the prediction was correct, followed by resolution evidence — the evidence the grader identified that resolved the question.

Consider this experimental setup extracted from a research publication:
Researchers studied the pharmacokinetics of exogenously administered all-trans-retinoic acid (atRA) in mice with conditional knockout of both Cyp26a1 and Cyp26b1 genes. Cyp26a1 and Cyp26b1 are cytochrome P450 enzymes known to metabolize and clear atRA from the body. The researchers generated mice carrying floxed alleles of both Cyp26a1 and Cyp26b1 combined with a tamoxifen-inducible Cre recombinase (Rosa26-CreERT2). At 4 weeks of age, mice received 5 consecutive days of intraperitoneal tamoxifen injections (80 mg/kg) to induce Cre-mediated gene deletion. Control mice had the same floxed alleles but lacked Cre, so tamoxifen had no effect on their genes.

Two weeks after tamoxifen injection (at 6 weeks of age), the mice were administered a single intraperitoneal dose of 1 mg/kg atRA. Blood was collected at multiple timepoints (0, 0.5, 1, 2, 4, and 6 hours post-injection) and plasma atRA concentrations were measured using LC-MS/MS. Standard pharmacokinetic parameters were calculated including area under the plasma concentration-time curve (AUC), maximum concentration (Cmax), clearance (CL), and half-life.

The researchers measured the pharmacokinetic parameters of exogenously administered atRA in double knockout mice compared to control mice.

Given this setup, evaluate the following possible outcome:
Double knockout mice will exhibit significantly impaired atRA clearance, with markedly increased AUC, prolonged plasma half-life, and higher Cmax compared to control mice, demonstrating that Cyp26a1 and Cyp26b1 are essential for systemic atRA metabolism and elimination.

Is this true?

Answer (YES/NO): YES